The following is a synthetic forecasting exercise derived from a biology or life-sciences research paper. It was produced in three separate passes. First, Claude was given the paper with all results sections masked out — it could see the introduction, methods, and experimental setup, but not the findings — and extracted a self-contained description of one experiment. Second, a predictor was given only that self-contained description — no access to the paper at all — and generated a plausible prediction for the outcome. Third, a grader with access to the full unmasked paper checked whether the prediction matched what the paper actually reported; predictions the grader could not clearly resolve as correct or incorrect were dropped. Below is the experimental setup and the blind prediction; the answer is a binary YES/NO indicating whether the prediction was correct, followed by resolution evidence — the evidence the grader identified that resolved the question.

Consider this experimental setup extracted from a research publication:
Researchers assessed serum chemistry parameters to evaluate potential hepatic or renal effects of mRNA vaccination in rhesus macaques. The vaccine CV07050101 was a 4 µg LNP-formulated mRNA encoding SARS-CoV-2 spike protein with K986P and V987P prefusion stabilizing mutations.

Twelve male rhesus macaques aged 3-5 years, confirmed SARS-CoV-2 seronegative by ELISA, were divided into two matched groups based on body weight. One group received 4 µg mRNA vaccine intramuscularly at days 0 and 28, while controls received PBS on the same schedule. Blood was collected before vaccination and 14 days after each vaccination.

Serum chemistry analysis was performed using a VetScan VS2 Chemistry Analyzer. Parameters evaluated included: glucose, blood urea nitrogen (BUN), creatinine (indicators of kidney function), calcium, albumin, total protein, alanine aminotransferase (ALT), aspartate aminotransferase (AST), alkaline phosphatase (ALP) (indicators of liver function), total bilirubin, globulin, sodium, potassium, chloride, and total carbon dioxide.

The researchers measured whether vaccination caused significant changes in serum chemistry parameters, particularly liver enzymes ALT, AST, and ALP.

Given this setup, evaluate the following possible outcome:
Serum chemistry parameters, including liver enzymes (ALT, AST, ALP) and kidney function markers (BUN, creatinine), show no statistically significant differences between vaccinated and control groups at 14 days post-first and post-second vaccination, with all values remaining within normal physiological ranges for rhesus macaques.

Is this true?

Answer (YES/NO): YES